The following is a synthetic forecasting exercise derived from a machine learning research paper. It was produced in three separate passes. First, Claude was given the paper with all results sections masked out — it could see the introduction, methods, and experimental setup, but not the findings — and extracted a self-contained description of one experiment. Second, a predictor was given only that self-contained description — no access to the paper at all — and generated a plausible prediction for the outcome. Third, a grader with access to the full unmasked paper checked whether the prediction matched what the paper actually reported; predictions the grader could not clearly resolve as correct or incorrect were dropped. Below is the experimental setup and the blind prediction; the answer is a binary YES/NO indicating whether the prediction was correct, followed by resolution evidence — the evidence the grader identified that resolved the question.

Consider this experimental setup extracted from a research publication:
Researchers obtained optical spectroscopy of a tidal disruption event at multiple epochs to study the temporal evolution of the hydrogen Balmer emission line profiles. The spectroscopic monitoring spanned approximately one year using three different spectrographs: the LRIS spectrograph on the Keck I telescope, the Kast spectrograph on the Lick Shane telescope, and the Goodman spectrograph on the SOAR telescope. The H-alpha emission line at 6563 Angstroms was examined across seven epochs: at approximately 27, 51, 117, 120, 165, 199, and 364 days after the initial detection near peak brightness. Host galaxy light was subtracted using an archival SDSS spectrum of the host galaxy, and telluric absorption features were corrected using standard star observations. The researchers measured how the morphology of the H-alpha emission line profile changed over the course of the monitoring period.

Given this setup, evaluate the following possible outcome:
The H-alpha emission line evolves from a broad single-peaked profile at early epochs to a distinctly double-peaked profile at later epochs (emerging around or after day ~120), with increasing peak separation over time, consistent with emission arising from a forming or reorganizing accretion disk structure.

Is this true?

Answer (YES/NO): NO